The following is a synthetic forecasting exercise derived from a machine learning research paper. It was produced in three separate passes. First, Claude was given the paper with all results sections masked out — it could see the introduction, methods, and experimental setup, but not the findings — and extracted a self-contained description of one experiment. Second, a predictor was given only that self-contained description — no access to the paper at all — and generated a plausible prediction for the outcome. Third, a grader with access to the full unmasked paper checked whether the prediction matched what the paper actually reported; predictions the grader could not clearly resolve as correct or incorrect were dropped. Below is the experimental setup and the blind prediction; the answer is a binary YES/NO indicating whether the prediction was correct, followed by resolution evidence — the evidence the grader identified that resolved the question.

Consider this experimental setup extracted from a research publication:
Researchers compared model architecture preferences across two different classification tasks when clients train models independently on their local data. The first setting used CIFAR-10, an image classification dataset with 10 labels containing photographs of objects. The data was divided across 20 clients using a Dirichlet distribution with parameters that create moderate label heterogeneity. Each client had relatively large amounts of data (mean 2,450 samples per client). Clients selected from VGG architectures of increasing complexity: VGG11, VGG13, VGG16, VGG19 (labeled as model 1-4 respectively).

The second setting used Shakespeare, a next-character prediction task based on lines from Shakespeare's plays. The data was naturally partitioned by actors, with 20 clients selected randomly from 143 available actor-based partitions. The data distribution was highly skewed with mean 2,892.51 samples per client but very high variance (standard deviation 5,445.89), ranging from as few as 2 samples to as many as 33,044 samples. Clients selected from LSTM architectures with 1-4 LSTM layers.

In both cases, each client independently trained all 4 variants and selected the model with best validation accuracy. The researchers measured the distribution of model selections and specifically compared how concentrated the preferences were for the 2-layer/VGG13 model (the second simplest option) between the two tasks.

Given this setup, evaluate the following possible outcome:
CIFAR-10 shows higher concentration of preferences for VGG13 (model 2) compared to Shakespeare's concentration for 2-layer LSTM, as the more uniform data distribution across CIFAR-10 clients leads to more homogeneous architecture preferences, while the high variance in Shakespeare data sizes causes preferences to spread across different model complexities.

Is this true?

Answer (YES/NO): YES